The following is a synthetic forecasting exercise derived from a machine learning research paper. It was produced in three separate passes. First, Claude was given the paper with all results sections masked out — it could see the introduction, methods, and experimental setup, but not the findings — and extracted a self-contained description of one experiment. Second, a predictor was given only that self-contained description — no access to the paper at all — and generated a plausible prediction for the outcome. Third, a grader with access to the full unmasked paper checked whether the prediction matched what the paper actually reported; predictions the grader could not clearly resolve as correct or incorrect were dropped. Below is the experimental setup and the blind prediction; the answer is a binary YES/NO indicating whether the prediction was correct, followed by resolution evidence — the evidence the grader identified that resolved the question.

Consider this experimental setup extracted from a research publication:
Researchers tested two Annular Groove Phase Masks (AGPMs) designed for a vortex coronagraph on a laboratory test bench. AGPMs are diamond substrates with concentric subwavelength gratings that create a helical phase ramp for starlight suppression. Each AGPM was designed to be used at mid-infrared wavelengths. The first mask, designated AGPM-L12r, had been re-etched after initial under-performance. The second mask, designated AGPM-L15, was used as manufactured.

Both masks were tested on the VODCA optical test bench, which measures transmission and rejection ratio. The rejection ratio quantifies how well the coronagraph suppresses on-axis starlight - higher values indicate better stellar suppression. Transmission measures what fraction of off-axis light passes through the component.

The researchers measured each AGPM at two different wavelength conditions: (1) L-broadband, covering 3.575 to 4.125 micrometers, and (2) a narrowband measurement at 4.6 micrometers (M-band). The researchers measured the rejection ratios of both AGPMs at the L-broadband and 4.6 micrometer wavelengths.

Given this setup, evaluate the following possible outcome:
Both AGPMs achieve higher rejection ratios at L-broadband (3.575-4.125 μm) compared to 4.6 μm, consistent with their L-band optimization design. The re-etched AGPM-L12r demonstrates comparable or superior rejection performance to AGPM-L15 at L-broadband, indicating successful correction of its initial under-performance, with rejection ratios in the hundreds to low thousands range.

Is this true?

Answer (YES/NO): NO